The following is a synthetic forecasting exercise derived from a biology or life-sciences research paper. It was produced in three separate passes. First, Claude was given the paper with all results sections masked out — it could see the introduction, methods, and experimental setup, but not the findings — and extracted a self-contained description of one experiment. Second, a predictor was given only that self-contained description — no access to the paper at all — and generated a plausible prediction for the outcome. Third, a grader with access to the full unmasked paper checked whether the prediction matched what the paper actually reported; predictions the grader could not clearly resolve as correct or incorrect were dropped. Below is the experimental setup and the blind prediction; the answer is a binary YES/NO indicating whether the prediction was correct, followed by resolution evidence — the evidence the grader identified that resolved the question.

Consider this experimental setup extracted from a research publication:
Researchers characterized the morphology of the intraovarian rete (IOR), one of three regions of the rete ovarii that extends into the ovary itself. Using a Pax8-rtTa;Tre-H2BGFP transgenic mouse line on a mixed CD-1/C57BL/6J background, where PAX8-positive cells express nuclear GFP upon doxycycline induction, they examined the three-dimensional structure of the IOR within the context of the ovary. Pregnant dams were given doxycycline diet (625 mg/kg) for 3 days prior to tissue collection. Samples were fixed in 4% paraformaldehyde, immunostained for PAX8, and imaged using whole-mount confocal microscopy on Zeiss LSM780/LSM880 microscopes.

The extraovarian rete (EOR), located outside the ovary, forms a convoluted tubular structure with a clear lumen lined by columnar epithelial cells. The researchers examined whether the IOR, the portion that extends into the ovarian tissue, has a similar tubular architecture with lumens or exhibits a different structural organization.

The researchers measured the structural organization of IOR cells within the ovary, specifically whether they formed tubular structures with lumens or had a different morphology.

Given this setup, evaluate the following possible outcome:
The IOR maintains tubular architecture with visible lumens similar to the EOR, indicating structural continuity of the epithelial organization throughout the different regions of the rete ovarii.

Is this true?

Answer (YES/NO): NO